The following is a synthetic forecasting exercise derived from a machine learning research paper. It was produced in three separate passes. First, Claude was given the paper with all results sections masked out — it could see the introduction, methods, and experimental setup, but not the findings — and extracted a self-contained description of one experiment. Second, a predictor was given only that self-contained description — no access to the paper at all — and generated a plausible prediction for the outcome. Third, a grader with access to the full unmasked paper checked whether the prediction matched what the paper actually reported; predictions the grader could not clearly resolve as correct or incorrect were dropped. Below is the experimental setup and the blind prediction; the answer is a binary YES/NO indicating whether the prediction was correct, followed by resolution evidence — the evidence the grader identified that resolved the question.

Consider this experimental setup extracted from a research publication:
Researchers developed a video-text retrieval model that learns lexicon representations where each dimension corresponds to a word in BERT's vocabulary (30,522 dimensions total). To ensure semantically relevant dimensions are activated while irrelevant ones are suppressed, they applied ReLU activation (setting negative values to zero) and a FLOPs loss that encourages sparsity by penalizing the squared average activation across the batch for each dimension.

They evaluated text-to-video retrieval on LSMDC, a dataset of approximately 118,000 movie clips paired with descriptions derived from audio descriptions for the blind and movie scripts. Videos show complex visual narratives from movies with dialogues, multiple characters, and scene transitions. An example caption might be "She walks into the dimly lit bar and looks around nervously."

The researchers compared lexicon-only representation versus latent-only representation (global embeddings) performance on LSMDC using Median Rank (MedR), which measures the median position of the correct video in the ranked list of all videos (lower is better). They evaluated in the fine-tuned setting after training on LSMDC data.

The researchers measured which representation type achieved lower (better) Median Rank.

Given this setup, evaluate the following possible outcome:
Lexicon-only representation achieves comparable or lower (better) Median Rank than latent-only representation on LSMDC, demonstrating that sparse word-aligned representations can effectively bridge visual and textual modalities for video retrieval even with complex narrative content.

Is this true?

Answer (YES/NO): YES